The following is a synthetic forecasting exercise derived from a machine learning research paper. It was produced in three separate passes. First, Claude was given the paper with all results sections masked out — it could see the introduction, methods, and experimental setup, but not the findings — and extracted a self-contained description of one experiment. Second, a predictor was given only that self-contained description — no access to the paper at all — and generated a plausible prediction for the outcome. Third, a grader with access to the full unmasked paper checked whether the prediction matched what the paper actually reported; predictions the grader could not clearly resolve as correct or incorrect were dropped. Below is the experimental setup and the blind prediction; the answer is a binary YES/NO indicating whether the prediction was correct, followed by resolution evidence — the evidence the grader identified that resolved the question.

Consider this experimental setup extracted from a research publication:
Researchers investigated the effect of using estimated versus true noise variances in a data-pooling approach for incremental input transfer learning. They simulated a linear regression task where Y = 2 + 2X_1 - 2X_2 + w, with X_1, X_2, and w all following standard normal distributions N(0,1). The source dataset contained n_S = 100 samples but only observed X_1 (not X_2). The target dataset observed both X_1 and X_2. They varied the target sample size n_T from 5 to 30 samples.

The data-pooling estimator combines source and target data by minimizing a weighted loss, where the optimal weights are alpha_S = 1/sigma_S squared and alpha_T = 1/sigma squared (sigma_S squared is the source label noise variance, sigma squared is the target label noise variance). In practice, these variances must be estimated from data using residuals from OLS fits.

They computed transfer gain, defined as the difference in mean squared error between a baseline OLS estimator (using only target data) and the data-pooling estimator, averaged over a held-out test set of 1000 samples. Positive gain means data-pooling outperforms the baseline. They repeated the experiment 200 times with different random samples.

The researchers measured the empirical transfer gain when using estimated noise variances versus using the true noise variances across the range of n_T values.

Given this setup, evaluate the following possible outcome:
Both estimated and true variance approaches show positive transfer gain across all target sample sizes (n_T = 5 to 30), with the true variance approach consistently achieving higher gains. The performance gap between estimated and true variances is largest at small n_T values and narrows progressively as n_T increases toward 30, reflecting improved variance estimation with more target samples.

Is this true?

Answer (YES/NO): NO